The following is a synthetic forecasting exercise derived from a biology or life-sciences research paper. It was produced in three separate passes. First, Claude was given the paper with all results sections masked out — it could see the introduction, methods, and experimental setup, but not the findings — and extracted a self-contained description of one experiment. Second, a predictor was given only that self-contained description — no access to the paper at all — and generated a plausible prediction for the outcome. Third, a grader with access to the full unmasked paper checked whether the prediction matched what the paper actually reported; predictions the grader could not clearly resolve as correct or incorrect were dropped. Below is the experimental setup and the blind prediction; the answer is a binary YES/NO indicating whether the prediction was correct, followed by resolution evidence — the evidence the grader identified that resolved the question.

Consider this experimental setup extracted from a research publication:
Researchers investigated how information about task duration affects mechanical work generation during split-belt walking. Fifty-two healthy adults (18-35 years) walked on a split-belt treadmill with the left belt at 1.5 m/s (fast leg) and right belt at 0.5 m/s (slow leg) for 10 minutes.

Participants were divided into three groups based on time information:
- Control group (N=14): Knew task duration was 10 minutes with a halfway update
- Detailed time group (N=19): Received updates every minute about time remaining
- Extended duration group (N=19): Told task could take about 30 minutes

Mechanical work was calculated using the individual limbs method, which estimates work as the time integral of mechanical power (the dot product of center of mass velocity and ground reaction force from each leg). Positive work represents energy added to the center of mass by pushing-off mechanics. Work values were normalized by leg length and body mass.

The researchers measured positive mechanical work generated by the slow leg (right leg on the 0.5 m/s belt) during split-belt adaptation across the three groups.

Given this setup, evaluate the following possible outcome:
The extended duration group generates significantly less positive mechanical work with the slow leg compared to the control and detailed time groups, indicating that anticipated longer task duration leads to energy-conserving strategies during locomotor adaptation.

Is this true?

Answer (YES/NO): NO